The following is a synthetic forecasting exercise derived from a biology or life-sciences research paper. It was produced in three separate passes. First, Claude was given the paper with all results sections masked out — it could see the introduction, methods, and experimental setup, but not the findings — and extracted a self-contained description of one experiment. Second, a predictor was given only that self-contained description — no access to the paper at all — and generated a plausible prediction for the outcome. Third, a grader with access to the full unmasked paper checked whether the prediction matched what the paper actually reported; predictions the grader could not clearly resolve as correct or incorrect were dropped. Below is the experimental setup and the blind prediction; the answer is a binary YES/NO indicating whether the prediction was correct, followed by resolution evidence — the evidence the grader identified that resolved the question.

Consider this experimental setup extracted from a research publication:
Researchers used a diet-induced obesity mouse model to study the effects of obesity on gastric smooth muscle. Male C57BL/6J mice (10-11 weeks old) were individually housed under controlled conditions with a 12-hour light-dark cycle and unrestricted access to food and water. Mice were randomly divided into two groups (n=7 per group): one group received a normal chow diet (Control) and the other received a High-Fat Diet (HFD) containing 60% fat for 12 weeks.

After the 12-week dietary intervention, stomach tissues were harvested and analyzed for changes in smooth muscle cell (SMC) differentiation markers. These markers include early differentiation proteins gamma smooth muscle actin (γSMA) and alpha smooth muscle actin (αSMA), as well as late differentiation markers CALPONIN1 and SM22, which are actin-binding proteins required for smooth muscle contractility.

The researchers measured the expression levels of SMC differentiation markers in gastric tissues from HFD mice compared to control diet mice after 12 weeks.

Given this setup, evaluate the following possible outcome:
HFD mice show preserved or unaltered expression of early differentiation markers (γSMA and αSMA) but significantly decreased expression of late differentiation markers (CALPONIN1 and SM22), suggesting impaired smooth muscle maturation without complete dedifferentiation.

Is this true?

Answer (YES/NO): YES